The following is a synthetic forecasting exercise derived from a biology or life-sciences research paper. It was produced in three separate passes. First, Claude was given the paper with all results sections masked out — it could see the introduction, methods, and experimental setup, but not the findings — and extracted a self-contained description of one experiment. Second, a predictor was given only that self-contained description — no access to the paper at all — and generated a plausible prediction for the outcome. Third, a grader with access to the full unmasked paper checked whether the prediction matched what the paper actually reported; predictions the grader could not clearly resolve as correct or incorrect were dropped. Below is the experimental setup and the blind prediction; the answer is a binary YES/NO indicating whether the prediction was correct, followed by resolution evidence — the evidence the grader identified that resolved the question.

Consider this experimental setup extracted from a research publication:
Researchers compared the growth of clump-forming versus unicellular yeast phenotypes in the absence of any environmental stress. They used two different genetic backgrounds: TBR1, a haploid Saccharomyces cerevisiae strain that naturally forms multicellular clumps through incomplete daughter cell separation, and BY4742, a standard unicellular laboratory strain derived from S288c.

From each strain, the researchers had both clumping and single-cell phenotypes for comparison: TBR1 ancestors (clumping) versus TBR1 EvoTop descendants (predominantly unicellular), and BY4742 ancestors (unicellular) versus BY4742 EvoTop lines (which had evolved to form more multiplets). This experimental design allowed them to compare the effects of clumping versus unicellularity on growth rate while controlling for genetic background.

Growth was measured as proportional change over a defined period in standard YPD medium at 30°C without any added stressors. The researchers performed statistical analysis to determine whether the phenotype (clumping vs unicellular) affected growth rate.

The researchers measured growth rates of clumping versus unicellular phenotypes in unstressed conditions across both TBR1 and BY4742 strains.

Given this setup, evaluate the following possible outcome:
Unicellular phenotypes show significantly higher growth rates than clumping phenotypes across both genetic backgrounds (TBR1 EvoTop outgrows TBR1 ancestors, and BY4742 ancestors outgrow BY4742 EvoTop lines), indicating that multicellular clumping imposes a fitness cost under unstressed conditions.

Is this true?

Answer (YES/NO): YES